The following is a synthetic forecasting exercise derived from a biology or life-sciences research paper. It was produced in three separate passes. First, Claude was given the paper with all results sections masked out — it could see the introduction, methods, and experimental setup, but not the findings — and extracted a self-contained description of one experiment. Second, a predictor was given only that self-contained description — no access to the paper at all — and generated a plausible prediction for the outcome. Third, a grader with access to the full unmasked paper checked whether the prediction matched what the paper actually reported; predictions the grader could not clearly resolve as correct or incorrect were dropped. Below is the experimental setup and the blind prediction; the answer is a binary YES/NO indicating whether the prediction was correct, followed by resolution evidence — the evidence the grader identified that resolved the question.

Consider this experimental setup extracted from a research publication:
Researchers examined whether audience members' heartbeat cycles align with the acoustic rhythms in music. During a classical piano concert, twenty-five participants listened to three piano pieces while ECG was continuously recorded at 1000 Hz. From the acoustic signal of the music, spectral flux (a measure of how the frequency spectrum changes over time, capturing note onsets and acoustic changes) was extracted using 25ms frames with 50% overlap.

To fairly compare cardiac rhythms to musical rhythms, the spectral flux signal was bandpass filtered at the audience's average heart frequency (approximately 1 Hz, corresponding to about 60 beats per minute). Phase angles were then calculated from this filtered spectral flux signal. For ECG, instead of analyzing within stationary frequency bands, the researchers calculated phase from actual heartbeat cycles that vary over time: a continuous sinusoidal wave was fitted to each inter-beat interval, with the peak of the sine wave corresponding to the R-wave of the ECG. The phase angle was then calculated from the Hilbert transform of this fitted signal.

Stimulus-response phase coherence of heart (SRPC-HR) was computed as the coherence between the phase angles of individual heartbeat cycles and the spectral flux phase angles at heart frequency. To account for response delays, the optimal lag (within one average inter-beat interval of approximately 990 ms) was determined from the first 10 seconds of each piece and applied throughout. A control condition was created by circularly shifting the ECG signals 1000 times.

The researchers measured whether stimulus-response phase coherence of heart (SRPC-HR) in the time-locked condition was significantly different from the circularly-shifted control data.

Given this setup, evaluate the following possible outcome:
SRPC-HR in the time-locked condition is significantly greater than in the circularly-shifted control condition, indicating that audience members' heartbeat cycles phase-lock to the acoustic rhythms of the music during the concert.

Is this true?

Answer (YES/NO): NO